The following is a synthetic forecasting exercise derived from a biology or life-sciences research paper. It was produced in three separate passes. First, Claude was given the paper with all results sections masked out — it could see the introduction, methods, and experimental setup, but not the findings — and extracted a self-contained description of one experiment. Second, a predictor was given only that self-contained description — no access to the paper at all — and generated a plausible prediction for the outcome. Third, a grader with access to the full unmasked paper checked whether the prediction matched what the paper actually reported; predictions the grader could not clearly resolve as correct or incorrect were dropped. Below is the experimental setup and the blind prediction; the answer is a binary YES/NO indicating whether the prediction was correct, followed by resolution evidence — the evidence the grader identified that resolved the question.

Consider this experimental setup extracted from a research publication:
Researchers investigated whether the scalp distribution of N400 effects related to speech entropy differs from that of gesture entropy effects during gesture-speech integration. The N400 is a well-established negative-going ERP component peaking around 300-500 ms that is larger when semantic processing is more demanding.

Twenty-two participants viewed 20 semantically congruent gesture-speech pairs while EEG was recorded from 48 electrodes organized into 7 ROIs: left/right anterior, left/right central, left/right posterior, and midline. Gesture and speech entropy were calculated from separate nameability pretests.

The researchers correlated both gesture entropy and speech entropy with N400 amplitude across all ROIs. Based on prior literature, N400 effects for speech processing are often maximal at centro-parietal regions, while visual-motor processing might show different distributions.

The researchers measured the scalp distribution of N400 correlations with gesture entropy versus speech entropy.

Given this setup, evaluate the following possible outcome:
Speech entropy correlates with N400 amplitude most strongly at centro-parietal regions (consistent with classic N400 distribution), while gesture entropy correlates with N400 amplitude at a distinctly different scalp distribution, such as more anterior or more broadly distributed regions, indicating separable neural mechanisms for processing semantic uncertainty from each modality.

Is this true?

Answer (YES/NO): NO